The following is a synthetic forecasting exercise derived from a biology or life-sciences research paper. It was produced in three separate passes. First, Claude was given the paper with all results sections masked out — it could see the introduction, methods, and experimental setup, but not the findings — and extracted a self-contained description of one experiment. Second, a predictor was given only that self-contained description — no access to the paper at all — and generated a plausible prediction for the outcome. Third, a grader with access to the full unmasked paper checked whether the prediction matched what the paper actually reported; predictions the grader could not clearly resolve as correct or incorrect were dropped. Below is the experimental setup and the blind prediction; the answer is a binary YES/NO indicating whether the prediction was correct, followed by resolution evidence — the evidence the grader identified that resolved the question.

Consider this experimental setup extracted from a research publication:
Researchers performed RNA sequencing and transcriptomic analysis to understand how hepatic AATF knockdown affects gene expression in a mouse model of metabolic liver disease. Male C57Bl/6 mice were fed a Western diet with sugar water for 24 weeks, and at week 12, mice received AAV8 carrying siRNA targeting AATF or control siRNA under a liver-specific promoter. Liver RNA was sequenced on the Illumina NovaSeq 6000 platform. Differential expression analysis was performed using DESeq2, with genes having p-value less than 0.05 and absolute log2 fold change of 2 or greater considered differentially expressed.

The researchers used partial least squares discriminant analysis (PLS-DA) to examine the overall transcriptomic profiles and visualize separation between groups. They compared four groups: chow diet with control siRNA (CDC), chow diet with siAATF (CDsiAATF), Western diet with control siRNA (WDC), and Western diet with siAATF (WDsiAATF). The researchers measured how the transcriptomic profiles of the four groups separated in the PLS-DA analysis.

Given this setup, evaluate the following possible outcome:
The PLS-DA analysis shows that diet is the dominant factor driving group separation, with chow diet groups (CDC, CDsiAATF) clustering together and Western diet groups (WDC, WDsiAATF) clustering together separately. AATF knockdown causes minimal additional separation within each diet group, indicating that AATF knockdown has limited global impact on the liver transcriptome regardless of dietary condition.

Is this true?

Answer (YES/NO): NO